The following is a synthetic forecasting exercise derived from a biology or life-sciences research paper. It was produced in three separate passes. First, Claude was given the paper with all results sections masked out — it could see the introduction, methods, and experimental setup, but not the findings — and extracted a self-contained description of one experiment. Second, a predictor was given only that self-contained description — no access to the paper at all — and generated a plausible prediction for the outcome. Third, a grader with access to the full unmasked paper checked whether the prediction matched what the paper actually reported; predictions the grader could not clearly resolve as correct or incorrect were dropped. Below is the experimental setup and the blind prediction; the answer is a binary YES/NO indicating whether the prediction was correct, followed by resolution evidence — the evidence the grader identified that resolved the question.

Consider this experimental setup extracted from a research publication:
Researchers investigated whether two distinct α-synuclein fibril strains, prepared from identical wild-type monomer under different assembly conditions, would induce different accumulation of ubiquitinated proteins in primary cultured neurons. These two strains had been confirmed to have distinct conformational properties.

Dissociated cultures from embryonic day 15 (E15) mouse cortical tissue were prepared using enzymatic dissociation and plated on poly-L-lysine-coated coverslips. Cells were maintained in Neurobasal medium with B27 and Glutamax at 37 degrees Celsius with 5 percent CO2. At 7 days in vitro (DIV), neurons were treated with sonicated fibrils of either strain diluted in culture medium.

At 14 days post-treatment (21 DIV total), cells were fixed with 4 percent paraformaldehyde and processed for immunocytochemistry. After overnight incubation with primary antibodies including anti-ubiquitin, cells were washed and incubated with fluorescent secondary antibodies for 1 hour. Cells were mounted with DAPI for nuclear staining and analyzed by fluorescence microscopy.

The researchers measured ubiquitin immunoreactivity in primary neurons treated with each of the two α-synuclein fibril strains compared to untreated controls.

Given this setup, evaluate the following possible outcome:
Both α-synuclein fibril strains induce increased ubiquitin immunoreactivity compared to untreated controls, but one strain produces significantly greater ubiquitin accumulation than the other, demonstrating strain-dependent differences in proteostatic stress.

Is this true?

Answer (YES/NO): NO